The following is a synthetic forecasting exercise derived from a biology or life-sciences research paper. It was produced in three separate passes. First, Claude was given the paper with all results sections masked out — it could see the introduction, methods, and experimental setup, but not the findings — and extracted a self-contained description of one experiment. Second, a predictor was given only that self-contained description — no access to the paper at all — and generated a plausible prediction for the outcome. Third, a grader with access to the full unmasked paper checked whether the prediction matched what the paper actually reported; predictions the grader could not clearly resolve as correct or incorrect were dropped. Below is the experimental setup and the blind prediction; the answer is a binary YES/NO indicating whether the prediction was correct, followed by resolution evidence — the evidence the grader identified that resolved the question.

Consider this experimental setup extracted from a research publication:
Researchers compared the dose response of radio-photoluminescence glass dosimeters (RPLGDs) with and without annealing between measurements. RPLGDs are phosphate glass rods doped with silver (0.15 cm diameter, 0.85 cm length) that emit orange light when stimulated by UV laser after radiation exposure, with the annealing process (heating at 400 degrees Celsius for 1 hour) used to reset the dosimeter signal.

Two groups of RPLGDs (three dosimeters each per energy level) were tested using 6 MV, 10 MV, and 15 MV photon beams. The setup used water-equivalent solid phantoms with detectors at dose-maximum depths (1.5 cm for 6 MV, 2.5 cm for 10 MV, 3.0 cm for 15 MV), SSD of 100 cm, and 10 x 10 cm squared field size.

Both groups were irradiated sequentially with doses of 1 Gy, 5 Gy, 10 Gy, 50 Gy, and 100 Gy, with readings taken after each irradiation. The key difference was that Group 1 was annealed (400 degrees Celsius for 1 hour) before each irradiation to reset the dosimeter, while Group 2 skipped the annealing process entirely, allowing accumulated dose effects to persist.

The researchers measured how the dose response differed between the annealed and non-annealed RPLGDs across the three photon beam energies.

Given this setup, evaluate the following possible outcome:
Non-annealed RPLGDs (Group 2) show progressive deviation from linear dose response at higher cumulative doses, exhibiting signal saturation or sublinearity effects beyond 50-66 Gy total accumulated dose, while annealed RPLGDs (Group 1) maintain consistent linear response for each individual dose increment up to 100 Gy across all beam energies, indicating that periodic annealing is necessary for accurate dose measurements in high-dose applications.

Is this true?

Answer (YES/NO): NO